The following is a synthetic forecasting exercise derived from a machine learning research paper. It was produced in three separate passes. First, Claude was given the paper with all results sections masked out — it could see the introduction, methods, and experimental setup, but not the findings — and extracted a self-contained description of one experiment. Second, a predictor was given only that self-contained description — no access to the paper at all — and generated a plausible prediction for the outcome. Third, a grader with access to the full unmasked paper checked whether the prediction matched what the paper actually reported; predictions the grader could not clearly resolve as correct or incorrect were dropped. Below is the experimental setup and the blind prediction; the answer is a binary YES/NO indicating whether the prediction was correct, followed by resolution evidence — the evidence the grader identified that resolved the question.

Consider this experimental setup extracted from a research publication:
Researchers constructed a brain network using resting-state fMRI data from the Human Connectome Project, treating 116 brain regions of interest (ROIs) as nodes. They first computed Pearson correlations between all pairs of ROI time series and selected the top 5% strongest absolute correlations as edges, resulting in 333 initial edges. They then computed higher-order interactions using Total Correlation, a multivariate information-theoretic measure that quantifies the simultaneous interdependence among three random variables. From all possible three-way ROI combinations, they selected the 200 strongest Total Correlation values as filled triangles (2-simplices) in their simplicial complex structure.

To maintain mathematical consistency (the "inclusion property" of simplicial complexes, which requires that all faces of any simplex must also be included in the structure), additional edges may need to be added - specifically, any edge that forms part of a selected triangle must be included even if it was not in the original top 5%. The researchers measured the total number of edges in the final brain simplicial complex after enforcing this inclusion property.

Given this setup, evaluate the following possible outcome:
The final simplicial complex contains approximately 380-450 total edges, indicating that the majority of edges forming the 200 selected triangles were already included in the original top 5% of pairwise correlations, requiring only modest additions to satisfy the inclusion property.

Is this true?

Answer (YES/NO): NO